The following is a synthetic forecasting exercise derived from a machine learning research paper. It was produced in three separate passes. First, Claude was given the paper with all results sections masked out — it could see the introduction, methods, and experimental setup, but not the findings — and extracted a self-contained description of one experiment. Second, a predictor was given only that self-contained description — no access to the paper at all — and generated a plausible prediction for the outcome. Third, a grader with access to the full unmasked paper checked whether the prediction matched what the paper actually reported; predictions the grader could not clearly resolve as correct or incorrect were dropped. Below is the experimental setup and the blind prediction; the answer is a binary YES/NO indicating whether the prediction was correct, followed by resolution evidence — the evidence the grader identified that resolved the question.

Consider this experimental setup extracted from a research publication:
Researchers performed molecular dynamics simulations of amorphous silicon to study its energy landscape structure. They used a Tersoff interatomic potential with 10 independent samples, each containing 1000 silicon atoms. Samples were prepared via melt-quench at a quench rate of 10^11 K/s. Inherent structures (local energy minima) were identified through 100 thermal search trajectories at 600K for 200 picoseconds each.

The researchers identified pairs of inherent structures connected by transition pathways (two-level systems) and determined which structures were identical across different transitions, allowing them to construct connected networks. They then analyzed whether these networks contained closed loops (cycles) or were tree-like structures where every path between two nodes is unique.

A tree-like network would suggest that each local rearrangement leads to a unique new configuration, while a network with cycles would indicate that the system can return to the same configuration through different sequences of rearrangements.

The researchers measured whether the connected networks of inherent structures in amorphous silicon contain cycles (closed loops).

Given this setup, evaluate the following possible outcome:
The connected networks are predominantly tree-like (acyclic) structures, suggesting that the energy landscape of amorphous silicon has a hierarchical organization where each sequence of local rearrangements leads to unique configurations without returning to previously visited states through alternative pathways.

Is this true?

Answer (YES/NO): NO